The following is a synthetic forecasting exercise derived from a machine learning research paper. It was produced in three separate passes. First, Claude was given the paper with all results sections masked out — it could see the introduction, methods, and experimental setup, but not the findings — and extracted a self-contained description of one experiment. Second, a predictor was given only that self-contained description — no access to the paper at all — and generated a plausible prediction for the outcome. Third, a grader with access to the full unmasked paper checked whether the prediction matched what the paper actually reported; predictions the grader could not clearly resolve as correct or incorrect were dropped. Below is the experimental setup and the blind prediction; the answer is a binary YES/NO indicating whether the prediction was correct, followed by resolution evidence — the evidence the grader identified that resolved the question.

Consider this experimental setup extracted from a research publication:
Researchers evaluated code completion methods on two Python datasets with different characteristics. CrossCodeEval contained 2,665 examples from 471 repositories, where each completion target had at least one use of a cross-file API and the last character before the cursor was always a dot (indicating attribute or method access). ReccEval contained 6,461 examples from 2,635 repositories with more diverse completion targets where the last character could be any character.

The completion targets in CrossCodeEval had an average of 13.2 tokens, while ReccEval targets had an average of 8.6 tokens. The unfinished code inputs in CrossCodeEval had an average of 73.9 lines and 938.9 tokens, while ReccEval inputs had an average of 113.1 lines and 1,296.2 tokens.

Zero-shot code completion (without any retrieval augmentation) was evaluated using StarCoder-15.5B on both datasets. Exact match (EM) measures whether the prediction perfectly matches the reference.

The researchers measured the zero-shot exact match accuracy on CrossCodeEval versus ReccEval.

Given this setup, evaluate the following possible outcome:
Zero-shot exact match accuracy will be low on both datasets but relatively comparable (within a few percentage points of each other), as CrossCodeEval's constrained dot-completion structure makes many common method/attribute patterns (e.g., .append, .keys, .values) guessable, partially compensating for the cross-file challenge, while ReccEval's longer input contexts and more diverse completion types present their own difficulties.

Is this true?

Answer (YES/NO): YES